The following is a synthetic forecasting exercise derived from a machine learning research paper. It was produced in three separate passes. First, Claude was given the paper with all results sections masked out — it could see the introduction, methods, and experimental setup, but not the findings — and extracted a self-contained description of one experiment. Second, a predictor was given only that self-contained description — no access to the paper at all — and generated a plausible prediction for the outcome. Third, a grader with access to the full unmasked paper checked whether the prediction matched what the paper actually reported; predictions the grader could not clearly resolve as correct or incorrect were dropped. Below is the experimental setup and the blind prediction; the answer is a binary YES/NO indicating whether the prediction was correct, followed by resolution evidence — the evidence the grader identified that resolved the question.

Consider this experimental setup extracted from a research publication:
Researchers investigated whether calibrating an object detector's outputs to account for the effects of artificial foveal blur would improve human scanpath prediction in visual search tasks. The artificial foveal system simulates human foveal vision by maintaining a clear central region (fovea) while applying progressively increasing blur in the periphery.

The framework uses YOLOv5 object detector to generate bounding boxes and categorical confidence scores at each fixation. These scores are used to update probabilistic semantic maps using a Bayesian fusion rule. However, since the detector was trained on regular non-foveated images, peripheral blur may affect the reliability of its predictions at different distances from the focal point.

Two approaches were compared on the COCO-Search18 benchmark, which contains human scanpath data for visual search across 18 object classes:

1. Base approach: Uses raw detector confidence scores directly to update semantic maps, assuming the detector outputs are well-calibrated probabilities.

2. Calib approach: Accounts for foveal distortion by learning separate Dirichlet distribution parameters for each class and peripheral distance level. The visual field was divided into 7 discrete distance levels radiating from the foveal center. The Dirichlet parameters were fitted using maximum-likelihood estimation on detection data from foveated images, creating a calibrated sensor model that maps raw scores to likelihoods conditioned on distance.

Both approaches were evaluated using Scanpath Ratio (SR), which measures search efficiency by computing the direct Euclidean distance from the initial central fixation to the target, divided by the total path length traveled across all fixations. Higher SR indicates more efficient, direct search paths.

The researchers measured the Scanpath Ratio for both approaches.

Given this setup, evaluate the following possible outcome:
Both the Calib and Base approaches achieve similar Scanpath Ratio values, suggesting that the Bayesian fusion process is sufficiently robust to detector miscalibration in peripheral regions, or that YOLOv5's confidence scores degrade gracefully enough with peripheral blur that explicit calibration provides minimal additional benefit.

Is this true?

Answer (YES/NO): NO